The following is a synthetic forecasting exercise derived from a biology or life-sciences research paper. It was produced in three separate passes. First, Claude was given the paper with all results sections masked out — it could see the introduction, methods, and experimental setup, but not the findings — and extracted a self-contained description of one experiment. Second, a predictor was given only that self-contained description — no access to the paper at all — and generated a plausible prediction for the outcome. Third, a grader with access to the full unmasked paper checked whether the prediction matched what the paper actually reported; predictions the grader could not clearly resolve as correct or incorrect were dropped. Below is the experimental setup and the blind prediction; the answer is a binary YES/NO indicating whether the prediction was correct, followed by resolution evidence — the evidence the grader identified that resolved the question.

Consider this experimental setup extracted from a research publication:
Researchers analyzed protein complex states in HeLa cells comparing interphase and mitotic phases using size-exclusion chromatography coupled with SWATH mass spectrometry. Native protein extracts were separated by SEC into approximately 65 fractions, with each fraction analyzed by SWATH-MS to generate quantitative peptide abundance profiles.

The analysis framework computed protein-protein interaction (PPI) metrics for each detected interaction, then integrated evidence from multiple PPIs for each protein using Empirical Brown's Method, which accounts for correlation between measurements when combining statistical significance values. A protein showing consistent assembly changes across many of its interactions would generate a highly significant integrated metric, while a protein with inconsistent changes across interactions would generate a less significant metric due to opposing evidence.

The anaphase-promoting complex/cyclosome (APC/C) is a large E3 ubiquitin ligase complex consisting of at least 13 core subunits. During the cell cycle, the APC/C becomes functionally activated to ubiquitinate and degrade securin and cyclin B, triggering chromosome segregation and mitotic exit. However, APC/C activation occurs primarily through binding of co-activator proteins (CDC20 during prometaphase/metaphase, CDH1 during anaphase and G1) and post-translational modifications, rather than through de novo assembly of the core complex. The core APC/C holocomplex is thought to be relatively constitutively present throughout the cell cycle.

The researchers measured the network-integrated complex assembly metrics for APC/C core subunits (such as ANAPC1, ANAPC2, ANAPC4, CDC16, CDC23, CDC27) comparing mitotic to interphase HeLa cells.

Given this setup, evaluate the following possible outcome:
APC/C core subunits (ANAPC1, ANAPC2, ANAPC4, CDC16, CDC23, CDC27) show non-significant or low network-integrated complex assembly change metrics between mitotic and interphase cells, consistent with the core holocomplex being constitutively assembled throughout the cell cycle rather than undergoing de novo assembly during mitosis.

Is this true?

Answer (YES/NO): NO